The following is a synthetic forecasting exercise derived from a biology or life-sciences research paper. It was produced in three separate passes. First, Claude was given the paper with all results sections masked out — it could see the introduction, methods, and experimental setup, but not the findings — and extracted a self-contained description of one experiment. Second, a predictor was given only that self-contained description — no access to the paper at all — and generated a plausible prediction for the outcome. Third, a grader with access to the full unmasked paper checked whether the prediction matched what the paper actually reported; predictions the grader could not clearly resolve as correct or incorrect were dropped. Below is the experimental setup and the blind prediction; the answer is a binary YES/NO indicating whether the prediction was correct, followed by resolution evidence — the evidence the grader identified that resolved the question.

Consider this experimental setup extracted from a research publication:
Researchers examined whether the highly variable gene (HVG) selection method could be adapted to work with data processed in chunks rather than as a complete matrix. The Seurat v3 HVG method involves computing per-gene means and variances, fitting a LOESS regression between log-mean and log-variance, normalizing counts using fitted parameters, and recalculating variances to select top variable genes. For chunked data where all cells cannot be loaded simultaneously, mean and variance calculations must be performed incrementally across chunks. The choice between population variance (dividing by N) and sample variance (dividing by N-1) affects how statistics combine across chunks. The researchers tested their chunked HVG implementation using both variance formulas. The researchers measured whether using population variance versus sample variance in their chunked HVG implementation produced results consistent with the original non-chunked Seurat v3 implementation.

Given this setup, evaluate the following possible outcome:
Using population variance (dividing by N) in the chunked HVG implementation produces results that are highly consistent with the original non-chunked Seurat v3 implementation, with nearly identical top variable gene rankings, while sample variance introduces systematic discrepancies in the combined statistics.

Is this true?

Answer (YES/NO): NO